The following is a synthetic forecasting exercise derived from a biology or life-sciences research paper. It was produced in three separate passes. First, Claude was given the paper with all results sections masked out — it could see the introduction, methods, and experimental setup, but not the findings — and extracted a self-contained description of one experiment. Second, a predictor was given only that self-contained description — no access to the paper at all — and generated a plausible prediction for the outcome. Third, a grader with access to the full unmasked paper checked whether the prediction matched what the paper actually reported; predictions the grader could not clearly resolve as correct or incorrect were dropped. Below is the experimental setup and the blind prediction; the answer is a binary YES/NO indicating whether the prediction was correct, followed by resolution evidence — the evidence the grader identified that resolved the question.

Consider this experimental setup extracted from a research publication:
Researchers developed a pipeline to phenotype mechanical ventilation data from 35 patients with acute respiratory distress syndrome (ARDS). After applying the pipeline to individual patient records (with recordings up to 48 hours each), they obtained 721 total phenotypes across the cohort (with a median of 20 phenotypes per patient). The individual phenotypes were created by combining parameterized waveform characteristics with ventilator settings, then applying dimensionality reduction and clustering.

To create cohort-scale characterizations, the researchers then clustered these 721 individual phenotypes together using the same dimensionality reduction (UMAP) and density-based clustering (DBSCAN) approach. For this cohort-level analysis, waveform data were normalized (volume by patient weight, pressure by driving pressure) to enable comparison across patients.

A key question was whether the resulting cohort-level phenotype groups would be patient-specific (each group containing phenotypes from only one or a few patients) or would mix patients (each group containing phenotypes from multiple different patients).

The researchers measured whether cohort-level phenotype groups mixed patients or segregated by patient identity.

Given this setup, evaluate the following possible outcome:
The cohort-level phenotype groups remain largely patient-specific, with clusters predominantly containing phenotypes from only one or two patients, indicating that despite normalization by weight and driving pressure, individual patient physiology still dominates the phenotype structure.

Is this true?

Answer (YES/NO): NO